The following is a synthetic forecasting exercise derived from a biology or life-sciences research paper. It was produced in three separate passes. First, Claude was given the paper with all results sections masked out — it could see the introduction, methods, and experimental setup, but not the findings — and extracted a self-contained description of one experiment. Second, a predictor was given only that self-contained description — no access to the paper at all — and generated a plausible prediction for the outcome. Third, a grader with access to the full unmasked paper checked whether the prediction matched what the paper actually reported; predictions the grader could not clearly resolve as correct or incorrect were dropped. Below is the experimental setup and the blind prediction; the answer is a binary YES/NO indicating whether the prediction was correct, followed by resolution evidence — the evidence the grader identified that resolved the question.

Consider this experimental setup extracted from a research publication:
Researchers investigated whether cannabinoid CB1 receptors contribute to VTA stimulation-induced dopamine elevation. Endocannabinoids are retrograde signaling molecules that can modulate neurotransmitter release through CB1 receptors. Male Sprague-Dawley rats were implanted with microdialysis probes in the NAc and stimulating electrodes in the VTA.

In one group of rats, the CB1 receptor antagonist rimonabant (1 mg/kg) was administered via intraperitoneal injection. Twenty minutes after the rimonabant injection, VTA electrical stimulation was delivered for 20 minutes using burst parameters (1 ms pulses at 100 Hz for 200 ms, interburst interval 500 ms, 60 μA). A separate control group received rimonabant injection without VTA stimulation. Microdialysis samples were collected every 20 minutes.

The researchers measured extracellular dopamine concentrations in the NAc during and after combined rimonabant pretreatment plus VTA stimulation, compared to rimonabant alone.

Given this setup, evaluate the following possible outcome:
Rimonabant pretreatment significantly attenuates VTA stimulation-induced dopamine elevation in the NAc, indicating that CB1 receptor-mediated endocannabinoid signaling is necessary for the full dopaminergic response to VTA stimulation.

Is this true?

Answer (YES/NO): NO